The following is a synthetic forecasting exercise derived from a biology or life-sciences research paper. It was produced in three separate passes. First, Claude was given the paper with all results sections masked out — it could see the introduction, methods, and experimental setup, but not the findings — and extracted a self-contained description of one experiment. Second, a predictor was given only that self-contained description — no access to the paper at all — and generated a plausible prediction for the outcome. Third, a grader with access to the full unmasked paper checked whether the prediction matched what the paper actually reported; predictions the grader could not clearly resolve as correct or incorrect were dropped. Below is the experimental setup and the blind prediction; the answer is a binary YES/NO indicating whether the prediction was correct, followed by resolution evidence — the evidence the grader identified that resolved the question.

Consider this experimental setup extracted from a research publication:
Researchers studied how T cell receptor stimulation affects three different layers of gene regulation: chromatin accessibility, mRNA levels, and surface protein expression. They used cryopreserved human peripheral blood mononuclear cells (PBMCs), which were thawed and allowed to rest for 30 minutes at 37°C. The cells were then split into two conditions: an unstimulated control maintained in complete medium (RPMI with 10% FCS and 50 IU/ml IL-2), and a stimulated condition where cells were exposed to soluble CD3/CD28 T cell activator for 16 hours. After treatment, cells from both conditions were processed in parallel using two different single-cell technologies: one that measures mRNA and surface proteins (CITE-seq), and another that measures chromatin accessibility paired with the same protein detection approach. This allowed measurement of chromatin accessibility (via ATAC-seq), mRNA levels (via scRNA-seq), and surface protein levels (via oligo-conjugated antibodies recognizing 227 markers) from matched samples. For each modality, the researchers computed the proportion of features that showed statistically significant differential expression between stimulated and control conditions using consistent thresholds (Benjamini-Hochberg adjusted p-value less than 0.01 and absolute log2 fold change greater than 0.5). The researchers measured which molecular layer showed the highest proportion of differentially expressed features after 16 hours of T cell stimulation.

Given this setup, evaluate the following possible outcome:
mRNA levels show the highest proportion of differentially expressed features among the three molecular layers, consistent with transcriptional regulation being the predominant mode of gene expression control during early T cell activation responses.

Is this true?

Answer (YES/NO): NO